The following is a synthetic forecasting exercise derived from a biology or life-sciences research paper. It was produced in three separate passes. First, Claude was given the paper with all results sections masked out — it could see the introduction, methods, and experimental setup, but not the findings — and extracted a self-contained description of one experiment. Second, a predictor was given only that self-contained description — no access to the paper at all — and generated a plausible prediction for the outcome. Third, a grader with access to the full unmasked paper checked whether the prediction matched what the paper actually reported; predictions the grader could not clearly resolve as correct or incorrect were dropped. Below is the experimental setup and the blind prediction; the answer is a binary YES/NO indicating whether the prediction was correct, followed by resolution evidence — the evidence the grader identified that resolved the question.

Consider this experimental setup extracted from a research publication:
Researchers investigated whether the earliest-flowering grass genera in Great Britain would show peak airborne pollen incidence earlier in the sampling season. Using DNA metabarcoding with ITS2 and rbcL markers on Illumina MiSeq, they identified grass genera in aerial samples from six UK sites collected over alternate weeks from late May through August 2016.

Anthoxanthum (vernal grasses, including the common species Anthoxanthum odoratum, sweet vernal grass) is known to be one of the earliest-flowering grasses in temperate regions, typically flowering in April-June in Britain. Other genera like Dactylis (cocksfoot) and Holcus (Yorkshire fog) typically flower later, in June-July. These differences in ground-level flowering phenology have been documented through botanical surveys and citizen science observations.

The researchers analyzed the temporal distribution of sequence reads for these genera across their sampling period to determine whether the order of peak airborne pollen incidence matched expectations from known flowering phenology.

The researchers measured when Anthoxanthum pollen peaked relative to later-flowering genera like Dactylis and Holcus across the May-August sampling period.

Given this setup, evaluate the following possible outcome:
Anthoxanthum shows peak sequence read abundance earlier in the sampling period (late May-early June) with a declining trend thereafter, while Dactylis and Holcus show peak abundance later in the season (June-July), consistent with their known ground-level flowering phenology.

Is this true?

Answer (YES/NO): NO